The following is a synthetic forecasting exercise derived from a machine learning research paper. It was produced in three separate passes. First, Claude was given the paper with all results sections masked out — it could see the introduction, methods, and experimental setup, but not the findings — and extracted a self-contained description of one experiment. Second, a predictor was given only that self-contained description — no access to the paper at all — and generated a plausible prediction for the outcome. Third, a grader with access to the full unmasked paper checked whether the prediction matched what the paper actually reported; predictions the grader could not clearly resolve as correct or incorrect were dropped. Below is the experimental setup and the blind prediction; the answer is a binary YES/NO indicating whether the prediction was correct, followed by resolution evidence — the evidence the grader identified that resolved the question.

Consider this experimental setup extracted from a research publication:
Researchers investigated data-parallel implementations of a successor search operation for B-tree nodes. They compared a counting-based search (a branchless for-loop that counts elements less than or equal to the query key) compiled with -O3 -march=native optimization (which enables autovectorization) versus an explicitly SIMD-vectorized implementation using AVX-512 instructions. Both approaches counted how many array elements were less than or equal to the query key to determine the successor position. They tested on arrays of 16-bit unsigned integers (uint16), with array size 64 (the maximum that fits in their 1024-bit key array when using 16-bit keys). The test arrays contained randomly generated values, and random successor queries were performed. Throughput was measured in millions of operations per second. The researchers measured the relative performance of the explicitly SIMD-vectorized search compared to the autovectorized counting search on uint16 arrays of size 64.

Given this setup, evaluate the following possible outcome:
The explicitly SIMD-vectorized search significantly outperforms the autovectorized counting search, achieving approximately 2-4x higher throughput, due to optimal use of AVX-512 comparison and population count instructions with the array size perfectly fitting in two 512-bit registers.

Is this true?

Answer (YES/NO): YES